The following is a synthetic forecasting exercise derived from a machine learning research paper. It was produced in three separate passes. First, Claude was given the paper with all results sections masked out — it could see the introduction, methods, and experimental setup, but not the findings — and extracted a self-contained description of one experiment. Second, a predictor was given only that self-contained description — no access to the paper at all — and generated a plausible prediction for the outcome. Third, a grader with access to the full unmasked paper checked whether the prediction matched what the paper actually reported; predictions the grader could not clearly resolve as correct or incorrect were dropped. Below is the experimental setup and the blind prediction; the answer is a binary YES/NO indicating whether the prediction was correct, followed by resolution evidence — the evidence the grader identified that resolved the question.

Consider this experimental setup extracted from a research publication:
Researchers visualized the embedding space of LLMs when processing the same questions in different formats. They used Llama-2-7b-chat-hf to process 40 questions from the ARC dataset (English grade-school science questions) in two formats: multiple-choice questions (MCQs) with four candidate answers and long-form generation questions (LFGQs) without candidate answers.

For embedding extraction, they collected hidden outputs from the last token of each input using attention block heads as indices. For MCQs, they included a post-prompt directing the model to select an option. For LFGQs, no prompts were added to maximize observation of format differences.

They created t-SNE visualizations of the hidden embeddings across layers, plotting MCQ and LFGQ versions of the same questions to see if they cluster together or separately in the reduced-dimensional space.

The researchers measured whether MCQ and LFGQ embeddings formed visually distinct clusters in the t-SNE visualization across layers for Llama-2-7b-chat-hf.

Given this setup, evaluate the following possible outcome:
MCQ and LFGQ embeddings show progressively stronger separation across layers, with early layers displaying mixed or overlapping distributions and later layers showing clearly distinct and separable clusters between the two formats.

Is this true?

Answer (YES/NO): NO